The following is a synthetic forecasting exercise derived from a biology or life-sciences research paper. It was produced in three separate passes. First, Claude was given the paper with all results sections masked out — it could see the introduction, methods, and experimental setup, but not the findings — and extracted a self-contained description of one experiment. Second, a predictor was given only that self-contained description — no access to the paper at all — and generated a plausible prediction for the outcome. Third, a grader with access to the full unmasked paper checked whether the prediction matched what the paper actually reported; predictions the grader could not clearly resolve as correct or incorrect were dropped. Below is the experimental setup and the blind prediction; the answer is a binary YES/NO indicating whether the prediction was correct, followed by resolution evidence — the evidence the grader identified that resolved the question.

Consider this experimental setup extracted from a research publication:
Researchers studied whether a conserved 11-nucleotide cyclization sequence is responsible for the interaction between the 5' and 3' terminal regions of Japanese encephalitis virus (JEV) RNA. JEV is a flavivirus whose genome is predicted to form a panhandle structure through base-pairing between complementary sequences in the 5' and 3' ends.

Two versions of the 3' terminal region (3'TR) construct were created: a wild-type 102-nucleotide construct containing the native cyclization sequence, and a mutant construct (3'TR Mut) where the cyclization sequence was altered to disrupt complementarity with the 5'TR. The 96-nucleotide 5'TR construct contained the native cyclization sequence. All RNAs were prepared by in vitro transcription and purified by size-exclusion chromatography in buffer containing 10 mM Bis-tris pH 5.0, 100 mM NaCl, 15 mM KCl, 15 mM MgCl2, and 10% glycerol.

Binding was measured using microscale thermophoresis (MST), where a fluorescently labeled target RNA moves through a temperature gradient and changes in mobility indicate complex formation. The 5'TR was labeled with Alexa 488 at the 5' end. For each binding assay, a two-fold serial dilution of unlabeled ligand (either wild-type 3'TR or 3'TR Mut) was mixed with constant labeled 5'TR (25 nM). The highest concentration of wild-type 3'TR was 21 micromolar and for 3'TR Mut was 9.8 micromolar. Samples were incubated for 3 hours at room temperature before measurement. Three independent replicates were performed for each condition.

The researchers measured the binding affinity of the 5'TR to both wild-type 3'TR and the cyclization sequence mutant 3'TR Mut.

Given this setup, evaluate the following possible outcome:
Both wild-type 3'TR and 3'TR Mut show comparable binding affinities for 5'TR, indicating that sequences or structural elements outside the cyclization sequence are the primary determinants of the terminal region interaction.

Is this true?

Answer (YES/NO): NO